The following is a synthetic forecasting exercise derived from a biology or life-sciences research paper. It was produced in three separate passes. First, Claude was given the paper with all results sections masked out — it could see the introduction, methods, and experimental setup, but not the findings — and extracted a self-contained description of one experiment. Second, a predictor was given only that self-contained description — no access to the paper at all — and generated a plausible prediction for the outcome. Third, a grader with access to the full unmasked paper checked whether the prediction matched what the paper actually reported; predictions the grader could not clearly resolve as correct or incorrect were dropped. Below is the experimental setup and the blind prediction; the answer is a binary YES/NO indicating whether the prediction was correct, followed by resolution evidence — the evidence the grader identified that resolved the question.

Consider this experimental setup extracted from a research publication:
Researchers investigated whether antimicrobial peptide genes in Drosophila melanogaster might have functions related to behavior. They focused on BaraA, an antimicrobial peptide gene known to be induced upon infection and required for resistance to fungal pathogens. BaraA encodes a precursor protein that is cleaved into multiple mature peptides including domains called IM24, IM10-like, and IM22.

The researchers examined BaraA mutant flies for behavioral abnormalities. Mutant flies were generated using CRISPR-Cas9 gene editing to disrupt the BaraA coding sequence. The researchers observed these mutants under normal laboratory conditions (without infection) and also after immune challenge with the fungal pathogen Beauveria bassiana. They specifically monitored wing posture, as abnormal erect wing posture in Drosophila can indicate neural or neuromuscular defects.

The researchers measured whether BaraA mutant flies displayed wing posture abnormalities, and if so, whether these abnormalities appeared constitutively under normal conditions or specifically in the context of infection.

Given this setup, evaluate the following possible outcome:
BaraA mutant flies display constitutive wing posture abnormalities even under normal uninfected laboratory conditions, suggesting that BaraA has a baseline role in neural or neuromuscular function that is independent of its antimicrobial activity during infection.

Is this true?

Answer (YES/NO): NO